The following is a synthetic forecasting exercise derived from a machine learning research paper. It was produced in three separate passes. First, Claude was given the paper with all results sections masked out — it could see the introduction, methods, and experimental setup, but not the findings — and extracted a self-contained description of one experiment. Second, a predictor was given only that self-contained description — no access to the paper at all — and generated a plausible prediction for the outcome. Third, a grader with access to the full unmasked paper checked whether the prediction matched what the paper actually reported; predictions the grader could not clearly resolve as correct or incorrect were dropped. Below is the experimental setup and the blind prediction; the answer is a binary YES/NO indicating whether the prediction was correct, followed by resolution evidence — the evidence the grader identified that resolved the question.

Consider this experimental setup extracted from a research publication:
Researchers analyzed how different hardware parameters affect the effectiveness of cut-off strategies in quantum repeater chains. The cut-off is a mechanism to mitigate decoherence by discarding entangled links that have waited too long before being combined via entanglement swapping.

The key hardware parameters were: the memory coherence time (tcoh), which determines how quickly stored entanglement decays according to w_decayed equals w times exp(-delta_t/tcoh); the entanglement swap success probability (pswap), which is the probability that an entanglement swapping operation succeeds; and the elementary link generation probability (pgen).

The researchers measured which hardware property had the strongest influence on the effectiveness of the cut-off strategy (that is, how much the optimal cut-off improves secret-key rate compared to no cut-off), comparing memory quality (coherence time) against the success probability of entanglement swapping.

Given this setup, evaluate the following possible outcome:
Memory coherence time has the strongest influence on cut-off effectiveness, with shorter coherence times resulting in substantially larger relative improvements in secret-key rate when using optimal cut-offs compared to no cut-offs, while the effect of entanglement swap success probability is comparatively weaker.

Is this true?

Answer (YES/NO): YES